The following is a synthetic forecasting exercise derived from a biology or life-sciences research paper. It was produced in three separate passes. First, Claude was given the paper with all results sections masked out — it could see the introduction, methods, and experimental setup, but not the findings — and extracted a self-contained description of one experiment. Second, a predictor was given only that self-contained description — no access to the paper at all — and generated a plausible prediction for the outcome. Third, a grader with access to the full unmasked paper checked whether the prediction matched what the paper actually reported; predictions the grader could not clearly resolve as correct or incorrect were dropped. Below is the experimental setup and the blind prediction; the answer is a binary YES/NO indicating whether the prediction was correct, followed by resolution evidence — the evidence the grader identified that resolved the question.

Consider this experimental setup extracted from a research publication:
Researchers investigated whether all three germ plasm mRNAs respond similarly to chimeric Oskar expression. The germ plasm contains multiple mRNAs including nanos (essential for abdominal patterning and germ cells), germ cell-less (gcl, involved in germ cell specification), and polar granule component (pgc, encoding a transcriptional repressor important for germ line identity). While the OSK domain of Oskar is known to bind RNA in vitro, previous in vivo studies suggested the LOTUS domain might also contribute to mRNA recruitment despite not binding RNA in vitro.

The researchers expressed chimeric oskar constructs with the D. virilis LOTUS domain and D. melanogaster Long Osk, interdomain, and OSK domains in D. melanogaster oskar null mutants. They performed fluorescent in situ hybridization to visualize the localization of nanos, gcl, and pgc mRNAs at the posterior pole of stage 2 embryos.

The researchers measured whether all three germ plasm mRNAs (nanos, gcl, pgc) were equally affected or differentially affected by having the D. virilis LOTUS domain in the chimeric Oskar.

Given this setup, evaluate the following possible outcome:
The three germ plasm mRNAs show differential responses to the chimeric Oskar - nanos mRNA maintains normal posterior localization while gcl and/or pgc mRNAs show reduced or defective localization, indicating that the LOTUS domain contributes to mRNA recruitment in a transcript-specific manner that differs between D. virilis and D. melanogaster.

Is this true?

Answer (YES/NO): NO